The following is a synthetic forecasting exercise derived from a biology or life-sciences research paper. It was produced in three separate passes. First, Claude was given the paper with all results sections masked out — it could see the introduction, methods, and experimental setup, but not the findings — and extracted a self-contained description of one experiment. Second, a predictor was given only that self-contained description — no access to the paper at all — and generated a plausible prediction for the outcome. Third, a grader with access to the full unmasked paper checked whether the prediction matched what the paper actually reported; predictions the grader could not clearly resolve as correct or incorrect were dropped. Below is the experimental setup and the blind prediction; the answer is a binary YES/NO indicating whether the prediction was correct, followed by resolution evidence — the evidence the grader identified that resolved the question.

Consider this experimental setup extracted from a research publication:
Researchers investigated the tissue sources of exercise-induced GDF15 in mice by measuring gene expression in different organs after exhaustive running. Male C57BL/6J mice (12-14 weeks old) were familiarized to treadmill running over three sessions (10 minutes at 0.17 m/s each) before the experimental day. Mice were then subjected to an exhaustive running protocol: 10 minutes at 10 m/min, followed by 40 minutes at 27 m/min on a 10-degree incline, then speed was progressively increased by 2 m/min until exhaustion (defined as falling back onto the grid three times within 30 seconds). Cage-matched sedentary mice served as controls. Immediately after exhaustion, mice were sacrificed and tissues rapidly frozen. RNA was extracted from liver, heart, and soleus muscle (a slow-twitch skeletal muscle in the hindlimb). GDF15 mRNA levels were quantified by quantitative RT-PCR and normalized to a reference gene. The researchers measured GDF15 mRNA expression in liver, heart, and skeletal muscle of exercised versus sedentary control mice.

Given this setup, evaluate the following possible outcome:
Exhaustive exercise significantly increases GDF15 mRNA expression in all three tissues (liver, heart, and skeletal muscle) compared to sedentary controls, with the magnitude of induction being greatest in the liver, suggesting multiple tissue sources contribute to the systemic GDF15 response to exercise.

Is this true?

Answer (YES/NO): NO